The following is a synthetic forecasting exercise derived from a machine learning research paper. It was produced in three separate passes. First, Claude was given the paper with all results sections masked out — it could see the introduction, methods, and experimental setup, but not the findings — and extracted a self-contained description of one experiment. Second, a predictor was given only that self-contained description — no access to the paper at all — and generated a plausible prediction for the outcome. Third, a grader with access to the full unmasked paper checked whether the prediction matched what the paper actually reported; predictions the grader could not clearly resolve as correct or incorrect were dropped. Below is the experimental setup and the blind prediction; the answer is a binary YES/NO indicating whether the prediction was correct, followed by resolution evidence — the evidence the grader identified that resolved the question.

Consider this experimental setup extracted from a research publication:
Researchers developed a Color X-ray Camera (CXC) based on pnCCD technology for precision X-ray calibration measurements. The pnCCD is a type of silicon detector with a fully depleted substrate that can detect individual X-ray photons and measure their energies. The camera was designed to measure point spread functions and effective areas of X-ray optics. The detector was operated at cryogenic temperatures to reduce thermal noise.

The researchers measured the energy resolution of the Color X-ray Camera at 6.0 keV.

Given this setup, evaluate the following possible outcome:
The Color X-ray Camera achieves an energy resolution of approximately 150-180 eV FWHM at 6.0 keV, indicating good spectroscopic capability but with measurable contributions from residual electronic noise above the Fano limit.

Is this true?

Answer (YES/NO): NO